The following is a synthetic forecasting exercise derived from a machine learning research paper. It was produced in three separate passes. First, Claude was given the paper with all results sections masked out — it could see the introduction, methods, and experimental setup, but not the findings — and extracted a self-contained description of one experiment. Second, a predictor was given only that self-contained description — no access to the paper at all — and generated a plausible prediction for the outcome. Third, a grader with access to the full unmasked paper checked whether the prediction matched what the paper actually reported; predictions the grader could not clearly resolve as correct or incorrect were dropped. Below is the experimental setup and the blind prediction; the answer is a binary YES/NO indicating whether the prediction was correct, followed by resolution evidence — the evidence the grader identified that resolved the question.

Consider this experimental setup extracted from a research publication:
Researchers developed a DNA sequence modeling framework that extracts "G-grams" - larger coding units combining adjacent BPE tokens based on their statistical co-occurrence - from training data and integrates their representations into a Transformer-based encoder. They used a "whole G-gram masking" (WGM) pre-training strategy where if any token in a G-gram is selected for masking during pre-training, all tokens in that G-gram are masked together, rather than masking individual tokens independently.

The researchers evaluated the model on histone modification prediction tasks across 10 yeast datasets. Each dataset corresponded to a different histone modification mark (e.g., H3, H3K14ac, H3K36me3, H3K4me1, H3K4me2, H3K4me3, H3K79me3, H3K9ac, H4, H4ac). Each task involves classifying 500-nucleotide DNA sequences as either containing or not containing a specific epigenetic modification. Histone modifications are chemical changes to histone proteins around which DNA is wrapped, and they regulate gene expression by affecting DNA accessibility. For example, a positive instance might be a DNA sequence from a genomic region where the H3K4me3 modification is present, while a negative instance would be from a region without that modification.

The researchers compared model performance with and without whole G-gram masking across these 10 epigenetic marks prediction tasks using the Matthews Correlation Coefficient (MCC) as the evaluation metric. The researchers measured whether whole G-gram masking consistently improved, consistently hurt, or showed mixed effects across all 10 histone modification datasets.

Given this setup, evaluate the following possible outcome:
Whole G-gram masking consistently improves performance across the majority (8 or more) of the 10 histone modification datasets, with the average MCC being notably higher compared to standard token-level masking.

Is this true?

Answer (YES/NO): NO